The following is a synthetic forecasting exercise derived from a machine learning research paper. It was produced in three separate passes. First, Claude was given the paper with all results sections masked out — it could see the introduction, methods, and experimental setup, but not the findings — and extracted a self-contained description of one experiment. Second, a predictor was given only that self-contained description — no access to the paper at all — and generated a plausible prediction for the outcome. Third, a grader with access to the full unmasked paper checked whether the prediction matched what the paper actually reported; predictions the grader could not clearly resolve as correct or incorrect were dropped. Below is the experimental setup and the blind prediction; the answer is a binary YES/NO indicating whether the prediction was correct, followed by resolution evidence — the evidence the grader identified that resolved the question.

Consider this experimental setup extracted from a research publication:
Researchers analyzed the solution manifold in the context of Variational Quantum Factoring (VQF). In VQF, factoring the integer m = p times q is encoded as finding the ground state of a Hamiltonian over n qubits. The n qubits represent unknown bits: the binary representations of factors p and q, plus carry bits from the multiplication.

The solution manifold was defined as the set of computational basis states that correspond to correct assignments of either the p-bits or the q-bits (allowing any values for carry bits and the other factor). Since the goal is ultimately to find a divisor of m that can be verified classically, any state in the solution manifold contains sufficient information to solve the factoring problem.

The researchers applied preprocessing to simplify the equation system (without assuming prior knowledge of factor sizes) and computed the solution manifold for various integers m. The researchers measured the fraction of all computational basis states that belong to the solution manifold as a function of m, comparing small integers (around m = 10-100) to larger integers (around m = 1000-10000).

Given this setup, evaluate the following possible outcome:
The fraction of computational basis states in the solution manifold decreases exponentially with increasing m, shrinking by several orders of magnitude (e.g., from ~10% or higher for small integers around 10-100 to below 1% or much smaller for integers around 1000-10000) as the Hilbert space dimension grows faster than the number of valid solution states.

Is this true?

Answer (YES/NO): NO